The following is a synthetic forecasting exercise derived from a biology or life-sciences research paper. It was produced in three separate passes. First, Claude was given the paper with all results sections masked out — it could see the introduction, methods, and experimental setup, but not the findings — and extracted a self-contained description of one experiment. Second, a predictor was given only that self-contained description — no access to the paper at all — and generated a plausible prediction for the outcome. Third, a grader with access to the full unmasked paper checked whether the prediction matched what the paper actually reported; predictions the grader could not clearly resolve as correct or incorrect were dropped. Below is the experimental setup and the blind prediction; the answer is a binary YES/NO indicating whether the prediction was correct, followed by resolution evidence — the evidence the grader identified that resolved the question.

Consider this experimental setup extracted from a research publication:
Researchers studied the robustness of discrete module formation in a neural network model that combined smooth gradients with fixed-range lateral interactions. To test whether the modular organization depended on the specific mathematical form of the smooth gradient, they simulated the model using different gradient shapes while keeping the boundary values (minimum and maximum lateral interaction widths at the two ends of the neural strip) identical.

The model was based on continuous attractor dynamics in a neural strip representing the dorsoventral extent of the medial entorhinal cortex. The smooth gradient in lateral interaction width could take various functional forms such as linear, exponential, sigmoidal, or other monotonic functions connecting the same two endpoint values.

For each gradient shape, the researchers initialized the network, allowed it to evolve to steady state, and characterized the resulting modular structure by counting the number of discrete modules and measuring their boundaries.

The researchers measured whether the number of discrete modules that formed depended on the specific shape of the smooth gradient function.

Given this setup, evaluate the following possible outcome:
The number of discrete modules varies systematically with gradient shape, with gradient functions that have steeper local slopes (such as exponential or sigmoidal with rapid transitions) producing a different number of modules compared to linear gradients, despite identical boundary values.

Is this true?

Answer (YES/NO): NO